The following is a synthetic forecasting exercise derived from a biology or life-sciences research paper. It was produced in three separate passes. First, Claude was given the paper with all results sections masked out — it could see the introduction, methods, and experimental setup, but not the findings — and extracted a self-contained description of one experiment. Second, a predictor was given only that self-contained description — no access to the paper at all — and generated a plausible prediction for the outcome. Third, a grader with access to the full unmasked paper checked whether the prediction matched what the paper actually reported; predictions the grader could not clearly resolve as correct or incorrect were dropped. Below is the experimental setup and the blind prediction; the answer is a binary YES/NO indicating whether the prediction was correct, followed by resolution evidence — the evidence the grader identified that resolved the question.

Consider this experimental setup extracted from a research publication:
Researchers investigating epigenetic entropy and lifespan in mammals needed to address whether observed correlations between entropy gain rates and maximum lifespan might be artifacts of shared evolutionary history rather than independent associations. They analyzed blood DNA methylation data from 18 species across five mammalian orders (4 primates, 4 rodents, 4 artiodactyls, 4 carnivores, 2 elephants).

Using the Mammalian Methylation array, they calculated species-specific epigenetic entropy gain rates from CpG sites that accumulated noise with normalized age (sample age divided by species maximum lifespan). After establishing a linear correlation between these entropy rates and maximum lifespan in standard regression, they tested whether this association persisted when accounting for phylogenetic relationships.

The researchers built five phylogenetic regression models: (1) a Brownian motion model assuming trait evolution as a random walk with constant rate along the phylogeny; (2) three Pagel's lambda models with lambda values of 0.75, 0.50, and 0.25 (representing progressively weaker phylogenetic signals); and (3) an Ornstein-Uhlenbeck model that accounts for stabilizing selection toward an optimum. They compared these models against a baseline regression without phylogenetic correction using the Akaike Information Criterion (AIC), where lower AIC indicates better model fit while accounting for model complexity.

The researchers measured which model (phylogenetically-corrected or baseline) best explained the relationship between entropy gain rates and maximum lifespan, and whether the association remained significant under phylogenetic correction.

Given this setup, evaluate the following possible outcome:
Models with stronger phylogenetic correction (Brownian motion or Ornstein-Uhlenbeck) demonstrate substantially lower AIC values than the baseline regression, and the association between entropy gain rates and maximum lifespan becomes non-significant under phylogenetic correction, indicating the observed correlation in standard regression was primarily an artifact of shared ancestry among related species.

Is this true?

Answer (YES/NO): NO